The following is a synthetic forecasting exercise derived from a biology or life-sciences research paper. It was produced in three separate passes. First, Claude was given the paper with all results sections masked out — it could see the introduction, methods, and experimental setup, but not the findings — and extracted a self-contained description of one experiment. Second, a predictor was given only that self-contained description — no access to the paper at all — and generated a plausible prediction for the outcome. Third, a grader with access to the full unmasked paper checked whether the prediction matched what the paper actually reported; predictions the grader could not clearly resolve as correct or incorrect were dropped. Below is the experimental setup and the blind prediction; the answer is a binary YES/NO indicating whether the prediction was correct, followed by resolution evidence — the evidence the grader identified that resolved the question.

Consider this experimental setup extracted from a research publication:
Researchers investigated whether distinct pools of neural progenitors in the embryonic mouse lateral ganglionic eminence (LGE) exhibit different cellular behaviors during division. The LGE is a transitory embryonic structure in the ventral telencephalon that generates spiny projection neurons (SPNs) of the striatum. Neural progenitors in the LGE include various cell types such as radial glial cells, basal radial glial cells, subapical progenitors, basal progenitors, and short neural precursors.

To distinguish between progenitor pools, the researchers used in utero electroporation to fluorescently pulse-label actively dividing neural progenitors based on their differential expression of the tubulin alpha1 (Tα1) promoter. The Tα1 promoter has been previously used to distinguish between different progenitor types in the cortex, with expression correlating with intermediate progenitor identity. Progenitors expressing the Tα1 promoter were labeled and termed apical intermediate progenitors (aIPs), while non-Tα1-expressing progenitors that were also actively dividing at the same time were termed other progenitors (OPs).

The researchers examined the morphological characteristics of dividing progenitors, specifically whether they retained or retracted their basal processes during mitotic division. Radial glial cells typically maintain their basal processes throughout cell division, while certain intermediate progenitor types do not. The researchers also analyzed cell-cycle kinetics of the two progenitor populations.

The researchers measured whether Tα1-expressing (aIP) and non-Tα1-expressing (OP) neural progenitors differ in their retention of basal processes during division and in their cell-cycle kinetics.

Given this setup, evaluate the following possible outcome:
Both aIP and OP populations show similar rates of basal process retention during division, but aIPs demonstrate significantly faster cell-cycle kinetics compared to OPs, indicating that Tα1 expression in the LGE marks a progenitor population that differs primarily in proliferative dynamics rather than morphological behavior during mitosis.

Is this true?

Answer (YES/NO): NO